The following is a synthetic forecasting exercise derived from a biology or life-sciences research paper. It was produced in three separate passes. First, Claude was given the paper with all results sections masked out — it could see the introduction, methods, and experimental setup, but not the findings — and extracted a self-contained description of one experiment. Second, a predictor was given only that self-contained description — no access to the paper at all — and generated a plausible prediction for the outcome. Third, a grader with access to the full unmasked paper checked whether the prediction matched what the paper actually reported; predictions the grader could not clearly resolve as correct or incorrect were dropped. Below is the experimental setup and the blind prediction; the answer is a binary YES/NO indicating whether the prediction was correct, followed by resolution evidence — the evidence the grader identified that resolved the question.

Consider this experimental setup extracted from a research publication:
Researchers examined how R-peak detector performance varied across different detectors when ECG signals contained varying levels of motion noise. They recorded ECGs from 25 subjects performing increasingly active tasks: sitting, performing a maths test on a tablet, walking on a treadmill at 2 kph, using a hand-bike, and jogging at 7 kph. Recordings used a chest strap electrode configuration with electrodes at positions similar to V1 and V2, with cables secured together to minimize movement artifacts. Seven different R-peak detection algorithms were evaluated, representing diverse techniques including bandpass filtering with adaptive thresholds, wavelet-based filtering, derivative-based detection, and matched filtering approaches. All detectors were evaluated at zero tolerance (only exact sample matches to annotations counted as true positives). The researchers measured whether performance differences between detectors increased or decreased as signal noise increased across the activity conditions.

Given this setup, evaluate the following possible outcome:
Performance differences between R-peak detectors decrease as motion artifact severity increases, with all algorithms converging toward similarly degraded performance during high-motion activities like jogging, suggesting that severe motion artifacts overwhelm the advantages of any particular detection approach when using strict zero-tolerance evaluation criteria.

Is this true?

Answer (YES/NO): NO